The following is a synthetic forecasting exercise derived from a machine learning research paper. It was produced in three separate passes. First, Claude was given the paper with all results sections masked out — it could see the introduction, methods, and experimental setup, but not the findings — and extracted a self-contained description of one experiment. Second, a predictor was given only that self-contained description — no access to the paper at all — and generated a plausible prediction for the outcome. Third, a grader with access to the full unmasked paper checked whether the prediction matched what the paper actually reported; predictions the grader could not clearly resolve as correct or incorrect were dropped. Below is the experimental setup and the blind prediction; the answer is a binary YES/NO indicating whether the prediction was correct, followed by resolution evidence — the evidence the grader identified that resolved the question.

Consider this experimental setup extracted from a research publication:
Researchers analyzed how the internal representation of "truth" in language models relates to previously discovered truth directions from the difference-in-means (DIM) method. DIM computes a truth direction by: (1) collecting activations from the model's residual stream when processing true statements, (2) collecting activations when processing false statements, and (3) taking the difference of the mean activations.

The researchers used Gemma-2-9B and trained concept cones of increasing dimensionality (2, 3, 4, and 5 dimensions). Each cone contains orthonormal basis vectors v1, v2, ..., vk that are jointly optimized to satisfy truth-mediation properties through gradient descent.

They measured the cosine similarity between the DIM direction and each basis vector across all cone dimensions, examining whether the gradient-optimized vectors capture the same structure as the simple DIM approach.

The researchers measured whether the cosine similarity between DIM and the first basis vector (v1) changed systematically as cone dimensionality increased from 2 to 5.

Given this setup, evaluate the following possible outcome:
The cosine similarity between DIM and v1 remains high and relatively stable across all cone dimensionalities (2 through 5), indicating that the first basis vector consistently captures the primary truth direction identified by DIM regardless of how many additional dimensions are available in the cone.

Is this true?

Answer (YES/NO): NO